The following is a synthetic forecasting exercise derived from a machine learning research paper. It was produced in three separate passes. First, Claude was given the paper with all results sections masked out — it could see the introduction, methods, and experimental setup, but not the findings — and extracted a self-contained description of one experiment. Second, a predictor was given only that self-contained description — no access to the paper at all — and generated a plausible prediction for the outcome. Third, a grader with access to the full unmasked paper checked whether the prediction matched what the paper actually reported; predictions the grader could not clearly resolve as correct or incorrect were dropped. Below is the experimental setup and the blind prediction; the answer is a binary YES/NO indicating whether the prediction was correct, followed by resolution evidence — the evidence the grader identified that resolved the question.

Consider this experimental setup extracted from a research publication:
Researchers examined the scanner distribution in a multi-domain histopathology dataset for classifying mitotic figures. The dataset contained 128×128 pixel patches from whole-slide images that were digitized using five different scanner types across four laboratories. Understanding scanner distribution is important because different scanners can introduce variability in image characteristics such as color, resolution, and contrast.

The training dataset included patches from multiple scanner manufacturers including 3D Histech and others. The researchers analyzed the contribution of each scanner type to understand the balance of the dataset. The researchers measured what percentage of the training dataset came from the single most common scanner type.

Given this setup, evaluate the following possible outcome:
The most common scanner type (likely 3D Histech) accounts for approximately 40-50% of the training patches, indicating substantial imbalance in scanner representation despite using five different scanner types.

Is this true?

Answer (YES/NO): NO